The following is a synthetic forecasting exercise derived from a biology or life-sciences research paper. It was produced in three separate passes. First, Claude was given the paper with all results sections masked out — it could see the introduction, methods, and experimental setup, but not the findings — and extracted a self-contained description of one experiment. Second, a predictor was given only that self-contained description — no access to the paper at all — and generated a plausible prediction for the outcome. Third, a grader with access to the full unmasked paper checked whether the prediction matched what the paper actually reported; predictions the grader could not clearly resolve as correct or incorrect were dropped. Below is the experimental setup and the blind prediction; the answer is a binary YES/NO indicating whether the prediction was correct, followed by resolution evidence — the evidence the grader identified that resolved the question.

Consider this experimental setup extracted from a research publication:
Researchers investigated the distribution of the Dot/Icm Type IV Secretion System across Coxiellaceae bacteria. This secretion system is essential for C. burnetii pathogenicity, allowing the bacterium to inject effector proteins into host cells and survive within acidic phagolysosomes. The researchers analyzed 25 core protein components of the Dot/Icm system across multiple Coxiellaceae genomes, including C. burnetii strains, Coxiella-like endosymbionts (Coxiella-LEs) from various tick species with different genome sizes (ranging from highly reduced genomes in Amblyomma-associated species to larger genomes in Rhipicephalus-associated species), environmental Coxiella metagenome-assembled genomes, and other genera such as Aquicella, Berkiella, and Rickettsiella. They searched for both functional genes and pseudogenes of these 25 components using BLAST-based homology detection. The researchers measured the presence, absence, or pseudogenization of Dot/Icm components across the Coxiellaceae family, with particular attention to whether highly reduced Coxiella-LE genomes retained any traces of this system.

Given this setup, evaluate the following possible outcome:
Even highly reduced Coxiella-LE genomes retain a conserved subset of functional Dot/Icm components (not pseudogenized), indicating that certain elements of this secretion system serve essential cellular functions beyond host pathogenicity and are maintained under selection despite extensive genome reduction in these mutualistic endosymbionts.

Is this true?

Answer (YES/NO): NO